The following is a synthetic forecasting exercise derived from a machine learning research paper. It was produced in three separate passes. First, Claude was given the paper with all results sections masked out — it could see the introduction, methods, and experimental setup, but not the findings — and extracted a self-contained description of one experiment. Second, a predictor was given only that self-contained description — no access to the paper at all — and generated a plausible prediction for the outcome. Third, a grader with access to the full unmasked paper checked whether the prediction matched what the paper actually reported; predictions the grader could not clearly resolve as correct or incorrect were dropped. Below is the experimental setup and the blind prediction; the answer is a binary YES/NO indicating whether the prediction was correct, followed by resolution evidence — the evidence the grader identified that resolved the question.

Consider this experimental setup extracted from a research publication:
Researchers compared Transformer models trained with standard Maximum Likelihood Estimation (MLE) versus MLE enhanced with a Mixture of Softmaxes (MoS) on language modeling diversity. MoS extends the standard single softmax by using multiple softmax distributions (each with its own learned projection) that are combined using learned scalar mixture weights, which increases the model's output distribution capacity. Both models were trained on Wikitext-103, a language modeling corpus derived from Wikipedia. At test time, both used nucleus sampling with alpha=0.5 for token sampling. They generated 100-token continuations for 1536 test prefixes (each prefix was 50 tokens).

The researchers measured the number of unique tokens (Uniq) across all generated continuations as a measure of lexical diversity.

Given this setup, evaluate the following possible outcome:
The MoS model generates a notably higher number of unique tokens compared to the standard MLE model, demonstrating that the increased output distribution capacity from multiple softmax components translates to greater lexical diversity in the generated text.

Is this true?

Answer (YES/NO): NO